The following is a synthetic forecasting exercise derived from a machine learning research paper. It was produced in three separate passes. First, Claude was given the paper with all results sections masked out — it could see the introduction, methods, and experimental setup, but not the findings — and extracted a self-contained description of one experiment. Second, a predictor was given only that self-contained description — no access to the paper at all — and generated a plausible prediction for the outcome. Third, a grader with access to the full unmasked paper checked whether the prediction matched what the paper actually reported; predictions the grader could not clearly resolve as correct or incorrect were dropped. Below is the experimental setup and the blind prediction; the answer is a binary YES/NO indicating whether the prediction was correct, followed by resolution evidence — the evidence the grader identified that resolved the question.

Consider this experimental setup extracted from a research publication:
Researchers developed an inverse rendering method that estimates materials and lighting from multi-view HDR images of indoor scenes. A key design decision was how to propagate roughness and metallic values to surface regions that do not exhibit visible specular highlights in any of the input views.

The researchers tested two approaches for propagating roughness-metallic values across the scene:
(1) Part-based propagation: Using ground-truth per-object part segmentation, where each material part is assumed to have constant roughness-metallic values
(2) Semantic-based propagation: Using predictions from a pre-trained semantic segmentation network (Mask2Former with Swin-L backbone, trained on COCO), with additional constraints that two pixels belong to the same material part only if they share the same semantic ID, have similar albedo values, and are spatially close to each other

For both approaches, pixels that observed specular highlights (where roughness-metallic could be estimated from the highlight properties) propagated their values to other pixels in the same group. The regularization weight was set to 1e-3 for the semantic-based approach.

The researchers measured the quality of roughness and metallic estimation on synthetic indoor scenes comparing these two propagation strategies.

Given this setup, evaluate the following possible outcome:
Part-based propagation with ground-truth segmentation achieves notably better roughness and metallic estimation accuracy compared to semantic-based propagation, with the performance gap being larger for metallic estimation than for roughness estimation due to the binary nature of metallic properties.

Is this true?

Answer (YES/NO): NO